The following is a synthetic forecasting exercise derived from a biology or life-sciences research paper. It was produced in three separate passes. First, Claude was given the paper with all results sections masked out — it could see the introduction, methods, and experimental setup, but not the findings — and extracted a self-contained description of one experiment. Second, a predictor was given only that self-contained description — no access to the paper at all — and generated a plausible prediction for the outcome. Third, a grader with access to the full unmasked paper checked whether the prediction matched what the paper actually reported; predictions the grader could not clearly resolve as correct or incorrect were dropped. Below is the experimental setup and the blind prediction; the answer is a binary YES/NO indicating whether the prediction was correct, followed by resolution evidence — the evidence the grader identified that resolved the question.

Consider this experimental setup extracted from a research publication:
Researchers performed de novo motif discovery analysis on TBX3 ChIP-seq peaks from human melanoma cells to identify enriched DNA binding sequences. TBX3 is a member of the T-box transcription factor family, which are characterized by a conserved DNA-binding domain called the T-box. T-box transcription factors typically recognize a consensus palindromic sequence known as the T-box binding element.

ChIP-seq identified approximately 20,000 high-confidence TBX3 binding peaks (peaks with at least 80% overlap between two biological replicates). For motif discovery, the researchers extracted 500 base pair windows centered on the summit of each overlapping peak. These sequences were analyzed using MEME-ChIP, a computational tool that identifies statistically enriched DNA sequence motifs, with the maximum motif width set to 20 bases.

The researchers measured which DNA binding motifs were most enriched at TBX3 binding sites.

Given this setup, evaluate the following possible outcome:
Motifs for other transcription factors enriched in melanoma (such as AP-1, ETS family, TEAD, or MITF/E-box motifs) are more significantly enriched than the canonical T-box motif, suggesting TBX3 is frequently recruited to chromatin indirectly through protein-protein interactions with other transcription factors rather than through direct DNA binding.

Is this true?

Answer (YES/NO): NO